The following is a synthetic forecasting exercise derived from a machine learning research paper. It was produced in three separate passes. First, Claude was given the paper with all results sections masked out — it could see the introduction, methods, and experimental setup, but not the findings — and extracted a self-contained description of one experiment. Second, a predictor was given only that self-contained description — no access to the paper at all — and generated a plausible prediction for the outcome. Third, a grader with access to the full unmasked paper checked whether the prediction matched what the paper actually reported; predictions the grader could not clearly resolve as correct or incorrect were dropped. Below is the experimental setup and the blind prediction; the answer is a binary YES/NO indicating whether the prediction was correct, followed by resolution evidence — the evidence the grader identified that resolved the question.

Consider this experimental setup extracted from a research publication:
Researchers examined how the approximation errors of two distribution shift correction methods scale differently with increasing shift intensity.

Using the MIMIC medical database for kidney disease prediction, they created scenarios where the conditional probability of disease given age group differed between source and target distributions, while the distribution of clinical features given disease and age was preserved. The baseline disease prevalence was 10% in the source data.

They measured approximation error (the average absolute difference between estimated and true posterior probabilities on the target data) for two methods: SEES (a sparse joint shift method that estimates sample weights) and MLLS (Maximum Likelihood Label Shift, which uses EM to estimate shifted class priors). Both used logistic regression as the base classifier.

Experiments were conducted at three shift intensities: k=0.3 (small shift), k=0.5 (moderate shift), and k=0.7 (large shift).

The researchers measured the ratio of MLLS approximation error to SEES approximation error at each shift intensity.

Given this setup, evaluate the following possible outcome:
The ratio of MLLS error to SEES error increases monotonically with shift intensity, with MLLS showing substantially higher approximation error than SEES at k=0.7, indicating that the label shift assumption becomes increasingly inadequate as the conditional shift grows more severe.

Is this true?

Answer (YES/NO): YES